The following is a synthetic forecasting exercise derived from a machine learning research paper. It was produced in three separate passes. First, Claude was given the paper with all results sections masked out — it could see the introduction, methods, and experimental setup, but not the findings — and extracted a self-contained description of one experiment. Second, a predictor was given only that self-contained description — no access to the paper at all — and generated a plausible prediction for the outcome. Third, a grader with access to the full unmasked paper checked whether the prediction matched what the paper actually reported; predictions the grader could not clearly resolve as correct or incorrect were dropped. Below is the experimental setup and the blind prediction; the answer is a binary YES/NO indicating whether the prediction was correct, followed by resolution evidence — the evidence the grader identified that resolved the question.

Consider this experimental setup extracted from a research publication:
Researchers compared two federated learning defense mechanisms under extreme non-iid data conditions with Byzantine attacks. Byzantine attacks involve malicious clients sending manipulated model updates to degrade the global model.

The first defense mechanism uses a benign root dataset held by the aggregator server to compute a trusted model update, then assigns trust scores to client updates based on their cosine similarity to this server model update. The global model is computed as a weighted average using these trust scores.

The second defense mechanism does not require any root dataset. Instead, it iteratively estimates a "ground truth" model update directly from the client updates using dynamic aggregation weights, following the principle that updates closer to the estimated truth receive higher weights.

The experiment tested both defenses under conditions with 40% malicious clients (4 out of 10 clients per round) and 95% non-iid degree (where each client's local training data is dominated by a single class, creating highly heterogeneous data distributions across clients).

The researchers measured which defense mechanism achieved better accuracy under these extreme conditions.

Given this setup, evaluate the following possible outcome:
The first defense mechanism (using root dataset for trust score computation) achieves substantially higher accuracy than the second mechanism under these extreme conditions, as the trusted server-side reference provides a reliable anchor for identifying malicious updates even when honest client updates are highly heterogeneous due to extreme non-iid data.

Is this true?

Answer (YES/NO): YES